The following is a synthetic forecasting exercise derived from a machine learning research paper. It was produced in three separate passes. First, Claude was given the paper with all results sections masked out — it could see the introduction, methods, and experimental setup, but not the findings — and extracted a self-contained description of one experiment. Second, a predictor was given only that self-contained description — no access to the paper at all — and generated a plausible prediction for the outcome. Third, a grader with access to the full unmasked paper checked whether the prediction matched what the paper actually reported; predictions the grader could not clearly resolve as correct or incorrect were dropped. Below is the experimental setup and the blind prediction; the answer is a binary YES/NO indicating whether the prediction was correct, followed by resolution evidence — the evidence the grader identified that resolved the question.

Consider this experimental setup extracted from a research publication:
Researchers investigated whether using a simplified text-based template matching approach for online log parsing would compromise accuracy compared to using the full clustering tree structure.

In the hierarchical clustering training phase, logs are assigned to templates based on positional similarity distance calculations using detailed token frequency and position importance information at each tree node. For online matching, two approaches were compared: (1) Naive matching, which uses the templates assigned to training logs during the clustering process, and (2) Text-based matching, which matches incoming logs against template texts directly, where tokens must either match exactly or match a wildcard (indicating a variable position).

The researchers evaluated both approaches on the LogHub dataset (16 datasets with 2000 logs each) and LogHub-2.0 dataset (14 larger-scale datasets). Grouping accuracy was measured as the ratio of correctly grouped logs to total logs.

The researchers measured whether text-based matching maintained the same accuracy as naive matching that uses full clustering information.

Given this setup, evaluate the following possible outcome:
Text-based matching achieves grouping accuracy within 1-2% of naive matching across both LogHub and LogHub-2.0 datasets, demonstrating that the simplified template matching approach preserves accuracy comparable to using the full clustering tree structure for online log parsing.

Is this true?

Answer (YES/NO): YES